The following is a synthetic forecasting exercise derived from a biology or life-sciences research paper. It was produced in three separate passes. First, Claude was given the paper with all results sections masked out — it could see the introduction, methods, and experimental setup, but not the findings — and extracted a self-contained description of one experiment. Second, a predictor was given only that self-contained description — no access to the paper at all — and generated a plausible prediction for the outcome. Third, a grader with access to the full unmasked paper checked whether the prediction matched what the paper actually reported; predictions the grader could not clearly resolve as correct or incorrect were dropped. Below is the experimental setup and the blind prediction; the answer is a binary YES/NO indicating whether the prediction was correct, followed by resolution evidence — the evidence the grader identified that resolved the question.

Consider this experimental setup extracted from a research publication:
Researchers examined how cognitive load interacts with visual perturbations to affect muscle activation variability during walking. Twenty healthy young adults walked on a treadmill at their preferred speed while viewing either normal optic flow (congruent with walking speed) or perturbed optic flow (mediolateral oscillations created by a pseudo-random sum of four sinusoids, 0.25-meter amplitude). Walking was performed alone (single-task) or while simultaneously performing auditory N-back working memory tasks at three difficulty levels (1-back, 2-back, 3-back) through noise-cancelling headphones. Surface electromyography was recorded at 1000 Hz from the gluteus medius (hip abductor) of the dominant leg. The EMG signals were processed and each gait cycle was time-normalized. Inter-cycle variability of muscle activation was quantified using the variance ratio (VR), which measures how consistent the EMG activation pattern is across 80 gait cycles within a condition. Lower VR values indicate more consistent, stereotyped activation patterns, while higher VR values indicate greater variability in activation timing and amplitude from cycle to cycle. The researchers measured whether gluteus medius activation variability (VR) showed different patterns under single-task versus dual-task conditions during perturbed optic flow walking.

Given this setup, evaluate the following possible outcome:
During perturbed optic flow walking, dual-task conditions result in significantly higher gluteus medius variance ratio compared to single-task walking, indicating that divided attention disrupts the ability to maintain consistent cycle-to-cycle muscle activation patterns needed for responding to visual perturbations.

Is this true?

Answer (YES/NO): NO